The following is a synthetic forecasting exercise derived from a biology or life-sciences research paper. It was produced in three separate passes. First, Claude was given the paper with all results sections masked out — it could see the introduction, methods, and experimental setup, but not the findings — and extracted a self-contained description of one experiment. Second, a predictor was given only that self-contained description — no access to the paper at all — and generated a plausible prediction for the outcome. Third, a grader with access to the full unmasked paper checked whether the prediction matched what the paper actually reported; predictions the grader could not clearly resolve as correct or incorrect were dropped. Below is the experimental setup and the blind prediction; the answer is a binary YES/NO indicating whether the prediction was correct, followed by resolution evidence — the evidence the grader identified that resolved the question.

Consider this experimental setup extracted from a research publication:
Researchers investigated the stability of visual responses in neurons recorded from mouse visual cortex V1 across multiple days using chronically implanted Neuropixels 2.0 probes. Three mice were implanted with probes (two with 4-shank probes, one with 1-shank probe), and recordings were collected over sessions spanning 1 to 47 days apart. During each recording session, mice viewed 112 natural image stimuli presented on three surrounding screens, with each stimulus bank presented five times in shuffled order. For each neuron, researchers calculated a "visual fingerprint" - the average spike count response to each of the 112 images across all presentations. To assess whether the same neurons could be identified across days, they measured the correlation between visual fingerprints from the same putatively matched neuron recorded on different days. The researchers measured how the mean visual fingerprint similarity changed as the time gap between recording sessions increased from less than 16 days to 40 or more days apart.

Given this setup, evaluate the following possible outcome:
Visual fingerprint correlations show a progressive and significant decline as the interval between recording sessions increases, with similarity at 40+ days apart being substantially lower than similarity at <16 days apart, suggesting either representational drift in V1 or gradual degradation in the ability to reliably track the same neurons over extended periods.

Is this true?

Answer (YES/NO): YES